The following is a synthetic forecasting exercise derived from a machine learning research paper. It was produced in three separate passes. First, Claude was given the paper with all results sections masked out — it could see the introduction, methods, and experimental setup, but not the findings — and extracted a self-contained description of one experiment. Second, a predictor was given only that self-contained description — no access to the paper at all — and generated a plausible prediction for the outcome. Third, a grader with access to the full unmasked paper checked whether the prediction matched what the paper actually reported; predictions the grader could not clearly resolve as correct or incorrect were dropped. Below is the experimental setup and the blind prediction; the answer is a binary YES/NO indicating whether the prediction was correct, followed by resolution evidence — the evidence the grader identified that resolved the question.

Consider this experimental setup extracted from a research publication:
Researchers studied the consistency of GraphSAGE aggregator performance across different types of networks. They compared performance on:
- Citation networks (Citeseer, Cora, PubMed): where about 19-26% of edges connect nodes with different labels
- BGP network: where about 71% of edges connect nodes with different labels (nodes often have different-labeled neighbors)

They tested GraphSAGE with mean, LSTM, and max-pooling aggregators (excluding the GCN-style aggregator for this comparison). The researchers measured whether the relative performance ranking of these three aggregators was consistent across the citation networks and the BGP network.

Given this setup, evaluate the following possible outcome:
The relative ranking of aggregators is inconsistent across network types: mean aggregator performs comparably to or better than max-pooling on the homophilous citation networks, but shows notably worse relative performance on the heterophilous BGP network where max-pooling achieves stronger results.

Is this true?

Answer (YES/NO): NO